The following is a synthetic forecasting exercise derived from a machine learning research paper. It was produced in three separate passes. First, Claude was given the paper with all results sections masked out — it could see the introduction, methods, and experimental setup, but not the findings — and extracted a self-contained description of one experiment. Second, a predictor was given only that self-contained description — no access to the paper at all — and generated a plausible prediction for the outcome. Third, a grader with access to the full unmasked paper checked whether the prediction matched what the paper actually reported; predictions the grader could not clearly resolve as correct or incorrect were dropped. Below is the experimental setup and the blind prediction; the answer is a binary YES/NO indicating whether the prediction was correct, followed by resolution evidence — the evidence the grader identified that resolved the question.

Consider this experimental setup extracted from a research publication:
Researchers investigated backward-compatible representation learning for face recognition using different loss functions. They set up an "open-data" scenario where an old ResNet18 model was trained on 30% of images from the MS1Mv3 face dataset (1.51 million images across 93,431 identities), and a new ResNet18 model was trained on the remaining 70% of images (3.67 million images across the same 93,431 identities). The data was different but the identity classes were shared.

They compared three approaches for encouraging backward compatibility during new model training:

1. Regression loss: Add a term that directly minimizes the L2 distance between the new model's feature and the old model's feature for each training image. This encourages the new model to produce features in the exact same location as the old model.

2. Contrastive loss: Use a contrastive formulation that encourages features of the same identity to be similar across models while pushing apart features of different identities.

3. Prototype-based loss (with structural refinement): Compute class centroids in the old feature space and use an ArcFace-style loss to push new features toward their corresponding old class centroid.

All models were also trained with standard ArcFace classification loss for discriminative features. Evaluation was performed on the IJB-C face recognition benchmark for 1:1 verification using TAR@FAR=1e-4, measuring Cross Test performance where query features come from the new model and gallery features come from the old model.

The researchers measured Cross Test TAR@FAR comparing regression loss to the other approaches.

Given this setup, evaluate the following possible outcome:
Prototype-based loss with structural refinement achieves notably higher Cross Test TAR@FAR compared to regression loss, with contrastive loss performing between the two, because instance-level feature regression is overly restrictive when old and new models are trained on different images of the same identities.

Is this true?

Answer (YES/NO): YES